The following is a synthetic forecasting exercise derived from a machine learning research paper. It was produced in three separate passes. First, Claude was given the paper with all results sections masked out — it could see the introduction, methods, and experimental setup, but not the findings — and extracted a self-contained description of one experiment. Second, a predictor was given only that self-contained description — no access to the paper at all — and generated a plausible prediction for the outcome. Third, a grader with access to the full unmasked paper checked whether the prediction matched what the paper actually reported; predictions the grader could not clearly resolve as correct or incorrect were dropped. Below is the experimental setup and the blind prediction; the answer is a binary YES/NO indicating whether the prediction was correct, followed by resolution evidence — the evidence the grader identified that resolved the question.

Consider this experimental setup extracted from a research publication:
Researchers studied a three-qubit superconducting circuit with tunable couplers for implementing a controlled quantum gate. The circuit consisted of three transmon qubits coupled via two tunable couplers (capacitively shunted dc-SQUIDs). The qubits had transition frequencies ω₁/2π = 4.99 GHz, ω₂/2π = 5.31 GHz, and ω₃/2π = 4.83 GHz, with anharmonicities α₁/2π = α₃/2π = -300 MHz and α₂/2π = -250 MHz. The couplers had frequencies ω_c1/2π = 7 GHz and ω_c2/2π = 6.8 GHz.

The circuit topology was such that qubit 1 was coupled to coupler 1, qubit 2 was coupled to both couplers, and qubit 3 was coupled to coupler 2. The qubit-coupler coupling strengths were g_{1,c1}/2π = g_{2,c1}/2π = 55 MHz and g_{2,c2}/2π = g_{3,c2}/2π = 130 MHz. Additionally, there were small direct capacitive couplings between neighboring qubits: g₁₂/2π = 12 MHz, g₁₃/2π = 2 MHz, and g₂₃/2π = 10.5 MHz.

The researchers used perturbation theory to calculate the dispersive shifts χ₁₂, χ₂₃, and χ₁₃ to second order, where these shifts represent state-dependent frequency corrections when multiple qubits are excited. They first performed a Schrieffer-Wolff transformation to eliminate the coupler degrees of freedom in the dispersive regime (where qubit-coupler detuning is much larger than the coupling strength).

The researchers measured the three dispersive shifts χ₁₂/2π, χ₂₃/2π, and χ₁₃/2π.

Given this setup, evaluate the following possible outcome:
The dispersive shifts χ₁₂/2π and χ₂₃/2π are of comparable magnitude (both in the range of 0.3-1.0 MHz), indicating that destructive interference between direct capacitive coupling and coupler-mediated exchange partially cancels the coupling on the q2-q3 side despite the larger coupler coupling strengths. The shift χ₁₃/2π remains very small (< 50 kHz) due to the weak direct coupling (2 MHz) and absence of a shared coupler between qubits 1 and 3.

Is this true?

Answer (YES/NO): NO